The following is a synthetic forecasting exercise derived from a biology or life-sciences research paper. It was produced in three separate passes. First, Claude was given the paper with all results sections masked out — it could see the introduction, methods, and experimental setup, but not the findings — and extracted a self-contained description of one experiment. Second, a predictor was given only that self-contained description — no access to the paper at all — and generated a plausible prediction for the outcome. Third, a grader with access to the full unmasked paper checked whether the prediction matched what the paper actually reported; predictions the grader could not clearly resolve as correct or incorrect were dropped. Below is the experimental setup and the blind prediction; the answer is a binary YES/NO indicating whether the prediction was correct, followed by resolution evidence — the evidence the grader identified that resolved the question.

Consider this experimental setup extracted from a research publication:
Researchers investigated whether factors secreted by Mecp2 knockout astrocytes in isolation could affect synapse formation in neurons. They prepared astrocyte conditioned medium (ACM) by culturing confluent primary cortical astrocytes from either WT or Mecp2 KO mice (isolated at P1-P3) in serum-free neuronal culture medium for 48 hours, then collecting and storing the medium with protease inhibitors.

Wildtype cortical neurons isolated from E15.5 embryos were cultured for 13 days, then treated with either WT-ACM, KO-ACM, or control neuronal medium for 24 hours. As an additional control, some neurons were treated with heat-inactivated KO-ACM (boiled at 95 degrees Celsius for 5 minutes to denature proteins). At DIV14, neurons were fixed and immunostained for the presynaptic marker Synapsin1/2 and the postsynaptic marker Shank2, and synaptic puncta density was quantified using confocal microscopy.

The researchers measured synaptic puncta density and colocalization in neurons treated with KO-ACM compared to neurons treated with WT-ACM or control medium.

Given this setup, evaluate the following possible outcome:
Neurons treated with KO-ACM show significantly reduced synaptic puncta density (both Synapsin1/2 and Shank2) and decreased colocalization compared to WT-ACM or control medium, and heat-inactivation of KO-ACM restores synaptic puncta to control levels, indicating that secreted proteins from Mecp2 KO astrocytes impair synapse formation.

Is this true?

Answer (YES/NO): YES